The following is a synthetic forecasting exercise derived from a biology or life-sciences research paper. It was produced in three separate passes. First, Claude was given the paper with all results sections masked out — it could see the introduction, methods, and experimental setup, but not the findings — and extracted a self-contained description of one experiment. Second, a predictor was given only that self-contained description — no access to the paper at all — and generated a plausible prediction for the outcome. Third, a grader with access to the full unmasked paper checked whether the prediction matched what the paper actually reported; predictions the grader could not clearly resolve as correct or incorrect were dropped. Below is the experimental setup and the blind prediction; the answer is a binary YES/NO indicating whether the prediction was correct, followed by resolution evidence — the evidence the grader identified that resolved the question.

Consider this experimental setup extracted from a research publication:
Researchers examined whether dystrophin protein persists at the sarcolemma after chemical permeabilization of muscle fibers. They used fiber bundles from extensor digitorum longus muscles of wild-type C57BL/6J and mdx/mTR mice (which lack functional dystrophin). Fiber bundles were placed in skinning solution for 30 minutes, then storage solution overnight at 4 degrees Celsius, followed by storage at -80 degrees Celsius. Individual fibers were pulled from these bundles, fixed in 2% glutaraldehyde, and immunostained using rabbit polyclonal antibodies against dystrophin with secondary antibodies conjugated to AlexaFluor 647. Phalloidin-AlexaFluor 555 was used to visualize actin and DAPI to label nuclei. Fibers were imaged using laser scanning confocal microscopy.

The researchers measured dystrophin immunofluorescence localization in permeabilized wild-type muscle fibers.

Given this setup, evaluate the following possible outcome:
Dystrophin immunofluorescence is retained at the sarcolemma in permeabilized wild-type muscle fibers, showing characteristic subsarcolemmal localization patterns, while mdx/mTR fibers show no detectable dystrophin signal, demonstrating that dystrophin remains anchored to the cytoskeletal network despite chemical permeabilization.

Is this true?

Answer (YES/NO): YES